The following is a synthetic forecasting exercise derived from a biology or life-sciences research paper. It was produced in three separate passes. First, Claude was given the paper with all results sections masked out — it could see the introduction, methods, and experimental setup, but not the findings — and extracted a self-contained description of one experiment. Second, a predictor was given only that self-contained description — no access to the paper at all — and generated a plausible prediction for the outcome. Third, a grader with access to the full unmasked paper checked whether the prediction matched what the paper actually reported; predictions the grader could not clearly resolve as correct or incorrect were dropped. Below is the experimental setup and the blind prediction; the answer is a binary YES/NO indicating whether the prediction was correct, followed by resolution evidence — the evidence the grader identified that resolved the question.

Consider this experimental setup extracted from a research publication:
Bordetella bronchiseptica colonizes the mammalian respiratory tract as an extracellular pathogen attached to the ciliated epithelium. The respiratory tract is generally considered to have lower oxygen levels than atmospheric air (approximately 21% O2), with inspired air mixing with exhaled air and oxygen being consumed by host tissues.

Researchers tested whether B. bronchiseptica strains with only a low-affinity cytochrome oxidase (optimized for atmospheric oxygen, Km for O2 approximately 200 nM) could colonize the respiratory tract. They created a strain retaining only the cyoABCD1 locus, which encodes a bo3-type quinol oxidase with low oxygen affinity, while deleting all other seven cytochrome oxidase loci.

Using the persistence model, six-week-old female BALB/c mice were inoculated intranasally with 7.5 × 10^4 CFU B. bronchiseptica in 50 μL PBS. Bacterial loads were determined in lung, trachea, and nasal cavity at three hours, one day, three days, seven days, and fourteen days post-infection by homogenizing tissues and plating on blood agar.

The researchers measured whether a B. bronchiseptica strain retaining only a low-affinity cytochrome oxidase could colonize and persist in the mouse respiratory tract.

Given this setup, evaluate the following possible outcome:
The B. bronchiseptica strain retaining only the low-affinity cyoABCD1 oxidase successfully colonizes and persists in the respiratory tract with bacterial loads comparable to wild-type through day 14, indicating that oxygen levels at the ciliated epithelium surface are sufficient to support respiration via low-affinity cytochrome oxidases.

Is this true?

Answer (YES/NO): YES